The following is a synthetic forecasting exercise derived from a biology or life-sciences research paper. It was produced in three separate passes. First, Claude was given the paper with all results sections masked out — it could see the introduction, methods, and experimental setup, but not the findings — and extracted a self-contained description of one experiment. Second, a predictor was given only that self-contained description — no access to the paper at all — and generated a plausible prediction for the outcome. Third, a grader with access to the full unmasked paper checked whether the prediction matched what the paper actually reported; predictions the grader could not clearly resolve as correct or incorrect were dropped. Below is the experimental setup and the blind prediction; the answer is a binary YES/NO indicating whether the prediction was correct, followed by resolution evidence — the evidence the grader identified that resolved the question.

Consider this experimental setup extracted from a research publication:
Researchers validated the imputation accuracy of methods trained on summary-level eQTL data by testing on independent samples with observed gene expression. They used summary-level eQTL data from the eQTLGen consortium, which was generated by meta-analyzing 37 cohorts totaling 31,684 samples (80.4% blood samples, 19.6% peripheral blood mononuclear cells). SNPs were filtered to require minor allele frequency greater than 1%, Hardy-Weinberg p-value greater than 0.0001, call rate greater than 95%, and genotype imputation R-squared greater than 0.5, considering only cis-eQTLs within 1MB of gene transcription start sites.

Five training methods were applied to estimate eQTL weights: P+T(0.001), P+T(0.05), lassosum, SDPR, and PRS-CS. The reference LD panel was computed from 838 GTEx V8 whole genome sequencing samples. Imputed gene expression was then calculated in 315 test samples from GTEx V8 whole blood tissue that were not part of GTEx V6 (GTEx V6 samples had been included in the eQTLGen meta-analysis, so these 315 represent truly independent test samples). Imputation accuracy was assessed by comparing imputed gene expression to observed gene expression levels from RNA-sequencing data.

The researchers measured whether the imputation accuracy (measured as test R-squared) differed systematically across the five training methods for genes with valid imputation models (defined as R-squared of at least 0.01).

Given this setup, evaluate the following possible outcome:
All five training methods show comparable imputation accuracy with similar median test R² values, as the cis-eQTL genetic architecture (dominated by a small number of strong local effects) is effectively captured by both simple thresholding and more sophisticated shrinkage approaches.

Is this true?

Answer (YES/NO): NO